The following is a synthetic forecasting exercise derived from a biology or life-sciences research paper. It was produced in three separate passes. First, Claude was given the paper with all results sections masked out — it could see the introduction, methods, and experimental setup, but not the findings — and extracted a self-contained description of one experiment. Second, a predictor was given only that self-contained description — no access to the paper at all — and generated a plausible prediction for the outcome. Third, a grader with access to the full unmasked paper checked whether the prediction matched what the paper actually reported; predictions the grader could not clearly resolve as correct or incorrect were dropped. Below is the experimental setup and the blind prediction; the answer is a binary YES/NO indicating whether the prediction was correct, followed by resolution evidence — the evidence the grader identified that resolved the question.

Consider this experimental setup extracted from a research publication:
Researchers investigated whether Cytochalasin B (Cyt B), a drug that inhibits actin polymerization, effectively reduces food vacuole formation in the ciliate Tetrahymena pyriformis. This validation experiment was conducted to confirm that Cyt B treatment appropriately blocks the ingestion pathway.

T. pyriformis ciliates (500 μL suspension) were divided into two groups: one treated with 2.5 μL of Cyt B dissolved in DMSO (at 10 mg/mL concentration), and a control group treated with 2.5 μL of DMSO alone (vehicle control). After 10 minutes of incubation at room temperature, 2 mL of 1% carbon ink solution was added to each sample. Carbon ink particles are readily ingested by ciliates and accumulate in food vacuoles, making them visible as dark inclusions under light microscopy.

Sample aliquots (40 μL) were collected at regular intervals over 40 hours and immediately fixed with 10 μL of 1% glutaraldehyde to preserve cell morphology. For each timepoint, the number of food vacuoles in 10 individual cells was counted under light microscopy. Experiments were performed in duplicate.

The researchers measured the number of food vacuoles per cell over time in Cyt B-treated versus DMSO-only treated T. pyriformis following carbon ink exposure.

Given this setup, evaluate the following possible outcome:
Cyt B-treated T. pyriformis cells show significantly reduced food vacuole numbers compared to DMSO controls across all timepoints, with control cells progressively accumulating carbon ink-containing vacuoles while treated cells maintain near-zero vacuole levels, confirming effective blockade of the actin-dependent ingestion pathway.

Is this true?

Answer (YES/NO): NO